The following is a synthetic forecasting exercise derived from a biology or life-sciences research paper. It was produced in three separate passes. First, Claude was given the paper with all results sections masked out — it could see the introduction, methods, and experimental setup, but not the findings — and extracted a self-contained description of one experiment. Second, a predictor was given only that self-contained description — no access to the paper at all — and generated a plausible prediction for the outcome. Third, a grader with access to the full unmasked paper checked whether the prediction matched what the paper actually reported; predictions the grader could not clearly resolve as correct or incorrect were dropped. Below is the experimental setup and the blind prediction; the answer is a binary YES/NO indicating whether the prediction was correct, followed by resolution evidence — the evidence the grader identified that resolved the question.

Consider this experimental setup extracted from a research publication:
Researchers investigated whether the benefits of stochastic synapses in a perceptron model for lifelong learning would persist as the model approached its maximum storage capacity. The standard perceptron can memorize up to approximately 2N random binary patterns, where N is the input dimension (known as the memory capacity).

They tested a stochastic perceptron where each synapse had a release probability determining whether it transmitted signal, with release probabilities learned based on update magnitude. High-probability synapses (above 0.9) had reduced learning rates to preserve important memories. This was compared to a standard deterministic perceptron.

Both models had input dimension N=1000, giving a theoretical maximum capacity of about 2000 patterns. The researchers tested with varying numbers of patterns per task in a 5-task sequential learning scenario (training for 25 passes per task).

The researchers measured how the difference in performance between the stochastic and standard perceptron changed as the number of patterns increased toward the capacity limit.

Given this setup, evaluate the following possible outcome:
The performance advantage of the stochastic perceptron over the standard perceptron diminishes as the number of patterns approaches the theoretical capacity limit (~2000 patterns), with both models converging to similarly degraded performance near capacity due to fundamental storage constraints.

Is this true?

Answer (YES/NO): YES